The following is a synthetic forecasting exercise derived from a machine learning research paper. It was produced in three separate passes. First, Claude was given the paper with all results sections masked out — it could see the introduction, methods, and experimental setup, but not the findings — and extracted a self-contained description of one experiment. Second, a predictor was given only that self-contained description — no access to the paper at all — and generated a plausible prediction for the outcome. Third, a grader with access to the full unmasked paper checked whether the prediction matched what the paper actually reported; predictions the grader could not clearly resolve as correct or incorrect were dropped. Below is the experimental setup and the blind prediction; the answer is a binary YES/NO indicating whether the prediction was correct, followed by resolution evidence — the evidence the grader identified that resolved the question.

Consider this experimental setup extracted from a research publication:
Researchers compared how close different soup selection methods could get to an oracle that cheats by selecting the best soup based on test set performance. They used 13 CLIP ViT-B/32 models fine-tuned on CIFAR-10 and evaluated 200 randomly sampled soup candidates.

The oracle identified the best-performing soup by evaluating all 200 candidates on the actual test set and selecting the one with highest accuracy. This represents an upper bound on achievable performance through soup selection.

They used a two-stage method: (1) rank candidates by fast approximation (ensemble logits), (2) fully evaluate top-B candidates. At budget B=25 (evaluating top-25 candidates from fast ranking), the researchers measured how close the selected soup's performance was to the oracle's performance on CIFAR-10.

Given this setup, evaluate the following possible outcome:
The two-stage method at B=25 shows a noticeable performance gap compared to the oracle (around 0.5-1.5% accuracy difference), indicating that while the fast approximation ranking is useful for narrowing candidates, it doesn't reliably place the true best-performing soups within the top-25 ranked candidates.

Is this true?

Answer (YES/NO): NO